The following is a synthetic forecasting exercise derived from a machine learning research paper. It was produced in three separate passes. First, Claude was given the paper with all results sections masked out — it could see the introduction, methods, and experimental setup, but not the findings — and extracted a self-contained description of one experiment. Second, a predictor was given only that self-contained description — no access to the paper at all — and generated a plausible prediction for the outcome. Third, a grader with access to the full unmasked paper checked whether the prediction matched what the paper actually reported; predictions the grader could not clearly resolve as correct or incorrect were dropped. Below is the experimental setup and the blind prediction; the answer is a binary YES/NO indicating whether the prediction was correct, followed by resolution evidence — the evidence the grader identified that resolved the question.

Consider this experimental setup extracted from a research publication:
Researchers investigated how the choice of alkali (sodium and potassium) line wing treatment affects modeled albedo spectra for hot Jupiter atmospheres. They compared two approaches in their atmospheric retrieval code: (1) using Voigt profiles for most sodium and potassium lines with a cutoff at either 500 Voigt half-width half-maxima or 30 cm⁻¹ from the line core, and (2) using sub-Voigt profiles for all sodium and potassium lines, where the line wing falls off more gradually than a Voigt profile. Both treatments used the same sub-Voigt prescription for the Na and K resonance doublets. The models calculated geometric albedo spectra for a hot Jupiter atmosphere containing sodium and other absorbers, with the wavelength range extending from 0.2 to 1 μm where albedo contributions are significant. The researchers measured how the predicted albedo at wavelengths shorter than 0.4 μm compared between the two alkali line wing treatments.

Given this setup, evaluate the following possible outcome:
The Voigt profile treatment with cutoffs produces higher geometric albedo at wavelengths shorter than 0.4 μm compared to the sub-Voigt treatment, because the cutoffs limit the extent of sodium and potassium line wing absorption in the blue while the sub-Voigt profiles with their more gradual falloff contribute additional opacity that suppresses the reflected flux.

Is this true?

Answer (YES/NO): YES